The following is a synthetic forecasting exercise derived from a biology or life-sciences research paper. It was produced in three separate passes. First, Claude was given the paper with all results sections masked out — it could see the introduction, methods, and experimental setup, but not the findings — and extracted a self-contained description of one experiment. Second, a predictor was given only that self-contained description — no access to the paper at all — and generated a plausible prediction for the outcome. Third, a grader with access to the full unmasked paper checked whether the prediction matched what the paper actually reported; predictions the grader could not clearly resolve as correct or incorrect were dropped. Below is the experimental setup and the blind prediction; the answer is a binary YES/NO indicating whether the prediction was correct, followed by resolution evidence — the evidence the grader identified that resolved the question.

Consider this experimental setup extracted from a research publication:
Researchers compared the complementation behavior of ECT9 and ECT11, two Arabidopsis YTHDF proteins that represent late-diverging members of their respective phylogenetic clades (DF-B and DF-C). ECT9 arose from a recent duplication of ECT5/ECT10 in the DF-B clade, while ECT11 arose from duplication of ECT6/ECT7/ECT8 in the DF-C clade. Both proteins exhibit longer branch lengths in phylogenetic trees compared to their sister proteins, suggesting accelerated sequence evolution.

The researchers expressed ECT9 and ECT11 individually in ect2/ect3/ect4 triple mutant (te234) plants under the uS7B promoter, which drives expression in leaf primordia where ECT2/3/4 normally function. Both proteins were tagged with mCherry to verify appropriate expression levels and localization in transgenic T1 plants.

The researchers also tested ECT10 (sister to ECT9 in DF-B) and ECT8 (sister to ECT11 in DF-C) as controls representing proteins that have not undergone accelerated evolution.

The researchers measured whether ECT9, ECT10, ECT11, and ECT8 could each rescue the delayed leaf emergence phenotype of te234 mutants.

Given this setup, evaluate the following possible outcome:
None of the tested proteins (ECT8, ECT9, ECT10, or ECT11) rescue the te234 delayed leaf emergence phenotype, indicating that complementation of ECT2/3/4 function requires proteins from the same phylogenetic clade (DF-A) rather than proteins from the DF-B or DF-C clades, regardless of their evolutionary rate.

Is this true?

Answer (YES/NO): NO